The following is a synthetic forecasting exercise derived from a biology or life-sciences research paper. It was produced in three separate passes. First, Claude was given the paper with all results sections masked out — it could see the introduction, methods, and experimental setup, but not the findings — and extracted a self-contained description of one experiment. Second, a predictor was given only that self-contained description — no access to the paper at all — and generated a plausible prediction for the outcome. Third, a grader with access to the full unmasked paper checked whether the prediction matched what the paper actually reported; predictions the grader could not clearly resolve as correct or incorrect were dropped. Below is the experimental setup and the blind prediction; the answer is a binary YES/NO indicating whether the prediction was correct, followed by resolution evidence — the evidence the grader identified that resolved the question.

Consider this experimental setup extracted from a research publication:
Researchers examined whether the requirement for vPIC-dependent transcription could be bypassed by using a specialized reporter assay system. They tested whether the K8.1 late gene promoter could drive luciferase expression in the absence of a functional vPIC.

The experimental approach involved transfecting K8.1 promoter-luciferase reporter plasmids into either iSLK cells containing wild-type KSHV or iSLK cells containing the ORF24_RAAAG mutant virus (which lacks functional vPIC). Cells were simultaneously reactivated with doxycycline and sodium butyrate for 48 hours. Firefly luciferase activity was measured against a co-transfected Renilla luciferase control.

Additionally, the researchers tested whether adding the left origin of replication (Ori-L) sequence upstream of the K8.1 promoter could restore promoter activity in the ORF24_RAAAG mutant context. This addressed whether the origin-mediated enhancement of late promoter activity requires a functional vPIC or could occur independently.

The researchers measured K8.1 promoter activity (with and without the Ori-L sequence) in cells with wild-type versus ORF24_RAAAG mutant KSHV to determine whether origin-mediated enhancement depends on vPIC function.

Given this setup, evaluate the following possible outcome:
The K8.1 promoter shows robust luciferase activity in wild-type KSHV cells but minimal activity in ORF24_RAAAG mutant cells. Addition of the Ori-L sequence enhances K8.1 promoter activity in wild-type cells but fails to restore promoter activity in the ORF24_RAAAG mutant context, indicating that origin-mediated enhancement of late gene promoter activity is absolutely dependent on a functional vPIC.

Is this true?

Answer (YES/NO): YES